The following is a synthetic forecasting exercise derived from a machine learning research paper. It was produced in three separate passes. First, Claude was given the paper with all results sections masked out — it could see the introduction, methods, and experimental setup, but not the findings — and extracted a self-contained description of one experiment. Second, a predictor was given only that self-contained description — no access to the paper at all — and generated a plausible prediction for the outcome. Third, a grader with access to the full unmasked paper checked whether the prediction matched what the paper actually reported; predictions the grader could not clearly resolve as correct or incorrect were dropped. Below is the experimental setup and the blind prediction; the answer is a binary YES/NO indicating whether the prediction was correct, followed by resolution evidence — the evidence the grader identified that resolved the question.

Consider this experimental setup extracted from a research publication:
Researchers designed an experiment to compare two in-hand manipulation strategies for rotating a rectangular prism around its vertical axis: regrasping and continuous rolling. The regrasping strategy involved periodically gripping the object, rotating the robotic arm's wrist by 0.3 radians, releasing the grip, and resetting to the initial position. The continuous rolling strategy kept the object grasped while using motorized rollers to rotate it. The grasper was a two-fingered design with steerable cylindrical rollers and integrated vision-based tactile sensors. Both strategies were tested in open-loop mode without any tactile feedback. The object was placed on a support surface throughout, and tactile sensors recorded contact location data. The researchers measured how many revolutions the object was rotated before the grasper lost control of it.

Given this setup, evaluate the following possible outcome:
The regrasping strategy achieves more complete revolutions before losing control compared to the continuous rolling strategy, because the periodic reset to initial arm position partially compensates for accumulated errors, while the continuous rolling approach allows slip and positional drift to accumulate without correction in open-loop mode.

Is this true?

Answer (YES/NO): NO